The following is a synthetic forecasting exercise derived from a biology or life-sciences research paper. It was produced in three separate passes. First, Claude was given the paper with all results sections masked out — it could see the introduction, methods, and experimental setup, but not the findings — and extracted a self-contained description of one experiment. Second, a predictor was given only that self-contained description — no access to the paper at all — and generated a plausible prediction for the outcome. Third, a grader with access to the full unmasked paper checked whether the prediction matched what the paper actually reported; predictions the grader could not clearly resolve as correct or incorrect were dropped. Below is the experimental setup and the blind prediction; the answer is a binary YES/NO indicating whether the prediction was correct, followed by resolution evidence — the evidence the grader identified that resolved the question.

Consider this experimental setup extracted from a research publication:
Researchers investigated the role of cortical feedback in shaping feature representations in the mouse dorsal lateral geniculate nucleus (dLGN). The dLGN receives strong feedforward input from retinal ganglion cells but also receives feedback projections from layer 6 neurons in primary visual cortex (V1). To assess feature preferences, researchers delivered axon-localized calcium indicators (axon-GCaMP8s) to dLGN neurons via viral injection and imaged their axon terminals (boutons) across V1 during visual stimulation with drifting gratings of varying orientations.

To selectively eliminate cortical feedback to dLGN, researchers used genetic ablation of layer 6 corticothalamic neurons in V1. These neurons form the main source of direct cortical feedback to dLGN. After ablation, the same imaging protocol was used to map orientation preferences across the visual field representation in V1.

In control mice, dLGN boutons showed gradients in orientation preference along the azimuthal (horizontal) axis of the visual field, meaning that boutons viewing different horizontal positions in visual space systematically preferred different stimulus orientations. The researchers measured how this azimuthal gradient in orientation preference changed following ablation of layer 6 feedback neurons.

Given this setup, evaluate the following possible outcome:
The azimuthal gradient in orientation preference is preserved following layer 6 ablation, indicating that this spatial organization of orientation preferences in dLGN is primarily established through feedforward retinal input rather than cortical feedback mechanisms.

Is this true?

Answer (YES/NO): NO